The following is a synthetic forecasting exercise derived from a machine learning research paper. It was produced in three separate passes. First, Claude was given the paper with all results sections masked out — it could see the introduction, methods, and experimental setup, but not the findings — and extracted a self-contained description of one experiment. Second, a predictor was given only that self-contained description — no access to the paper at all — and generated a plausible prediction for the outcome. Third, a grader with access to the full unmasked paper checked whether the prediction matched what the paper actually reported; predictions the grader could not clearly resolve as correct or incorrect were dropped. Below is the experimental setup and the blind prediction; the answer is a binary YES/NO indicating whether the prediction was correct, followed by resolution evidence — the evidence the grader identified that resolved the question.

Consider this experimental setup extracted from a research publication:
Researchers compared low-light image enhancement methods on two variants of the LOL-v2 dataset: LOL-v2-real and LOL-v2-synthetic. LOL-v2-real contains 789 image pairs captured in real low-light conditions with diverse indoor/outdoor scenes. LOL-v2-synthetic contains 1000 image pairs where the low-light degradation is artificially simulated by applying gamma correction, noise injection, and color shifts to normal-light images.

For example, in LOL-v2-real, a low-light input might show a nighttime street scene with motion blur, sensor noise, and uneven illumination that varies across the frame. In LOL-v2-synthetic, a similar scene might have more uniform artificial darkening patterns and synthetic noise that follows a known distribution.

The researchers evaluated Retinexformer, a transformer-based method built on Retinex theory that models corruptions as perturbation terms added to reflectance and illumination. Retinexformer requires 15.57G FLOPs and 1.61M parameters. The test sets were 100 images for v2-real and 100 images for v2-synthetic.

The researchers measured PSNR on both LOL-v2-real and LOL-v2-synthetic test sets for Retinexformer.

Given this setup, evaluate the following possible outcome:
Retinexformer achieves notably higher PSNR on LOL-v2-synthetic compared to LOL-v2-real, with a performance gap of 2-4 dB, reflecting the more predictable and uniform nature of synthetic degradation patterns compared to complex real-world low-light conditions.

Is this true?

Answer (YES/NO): YES